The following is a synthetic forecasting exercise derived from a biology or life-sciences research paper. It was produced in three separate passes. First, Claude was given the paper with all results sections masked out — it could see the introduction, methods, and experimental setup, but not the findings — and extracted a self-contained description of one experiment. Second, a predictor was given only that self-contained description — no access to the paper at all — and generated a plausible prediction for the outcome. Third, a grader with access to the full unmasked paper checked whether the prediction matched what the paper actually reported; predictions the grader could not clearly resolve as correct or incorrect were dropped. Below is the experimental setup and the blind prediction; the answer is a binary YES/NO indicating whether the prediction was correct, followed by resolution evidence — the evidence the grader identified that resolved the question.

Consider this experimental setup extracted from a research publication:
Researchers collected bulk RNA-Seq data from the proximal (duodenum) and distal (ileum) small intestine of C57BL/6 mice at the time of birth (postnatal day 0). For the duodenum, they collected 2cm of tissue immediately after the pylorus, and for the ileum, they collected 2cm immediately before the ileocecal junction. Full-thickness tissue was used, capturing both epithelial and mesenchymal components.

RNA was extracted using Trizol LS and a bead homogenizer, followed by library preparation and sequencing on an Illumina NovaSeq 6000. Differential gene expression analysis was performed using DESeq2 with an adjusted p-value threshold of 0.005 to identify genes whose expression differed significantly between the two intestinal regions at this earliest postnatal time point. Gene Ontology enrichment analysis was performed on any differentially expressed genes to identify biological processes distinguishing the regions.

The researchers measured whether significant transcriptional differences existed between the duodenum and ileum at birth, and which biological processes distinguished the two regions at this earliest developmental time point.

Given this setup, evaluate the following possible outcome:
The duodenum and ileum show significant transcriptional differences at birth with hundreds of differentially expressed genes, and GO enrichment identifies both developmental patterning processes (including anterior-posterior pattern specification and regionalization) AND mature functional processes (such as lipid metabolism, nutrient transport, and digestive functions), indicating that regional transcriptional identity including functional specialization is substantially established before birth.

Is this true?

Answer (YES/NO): NO